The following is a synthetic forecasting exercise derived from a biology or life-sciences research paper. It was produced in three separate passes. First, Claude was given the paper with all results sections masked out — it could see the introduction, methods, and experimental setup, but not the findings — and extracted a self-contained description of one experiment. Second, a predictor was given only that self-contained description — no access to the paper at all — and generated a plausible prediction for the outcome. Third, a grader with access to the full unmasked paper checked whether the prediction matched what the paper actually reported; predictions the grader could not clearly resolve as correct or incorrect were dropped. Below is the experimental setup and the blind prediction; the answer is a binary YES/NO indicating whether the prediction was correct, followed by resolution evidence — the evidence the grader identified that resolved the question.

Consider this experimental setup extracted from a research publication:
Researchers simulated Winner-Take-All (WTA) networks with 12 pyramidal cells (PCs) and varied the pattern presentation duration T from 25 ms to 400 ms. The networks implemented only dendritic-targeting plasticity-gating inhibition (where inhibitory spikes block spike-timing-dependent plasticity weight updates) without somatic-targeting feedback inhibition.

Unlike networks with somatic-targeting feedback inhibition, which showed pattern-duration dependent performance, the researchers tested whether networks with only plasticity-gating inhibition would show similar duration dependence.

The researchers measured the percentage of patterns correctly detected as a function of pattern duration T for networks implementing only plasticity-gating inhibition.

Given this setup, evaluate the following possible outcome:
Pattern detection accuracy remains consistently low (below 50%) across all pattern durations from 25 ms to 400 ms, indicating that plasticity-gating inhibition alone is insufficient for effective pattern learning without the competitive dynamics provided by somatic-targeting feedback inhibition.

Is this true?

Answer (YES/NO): NO